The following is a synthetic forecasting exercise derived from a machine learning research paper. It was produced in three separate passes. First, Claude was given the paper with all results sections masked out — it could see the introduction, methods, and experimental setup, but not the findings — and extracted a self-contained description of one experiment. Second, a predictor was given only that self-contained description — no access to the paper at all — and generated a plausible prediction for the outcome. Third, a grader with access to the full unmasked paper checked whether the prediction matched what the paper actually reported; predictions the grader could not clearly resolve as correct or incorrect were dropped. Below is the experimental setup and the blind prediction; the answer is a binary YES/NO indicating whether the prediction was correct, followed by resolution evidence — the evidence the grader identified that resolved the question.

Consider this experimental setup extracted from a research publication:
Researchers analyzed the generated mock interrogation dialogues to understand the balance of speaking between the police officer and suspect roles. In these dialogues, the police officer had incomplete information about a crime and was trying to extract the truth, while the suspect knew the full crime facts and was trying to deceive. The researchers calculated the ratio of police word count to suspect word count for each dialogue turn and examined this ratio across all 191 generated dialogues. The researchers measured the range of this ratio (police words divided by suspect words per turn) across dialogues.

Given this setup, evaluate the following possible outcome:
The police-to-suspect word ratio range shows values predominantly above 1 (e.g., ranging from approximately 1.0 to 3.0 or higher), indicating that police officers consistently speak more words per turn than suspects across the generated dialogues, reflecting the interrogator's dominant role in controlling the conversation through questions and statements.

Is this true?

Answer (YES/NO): NO